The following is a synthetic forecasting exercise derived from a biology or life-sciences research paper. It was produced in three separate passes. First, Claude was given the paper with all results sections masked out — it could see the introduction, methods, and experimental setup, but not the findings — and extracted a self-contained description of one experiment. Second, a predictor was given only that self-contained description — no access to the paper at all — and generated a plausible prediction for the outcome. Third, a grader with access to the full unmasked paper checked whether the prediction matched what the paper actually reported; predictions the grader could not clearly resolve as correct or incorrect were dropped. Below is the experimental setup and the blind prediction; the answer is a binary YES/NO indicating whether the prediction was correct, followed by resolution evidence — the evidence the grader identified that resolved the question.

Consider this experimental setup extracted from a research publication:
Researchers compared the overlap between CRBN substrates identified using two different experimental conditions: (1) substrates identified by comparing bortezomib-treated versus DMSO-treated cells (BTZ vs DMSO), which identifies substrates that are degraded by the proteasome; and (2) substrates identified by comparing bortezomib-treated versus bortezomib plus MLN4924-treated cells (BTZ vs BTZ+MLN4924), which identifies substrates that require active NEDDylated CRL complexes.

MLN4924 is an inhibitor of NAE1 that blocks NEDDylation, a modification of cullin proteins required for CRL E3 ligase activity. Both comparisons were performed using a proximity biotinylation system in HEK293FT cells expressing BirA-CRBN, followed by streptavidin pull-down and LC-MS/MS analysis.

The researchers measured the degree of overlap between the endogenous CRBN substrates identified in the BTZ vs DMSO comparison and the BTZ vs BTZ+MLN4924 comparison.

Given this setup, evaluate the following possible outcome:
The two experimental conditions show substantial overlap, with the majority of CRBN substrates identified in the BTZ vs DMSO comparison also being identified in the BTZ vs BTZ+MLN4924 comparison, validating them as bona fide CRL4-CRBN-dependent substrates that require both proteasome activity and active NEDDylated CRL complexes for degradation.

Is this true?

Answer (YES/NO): NO